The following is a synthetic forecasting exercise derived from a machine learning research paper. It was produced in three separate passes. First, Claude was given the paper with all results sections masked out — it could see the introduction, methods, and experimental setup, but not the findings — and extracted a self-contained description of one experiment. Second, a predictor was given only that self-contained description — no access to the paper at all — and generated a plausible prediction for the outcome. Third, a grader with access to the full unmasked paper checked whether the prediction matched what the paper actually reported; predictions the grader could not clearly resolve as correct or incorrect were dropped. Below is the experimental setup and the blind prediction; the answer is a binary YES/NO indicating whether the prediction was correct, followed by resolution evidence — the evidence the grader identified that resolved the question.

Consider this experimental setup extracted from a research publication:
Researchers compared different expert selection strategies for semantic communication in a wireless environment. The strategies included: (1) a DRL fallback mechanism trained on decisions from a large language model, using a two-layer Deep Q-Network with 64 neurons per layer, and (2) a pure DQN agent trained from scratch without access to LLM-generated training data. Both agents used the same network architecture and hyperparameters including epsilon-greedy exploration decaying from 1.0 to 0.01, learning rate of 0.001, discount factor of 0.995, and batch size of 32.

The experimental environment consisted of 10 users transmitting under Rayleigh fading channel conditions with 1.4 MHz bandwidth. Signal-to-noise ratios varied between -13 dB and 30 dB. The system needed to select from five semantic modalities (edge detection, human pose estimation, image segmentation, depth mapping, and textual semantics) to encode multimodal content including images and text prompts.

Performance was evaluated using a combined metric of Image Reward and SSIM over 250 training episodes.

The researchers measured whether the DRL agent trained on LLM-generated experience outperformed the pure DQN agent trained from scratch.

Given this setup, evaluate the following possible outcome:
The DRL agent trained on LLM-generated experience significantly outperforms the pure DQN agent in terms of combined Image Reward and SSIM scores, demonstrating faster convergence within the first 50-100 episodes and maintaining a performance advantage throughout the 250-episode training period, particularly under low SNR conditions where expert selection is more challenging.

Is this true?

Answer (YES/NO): NO